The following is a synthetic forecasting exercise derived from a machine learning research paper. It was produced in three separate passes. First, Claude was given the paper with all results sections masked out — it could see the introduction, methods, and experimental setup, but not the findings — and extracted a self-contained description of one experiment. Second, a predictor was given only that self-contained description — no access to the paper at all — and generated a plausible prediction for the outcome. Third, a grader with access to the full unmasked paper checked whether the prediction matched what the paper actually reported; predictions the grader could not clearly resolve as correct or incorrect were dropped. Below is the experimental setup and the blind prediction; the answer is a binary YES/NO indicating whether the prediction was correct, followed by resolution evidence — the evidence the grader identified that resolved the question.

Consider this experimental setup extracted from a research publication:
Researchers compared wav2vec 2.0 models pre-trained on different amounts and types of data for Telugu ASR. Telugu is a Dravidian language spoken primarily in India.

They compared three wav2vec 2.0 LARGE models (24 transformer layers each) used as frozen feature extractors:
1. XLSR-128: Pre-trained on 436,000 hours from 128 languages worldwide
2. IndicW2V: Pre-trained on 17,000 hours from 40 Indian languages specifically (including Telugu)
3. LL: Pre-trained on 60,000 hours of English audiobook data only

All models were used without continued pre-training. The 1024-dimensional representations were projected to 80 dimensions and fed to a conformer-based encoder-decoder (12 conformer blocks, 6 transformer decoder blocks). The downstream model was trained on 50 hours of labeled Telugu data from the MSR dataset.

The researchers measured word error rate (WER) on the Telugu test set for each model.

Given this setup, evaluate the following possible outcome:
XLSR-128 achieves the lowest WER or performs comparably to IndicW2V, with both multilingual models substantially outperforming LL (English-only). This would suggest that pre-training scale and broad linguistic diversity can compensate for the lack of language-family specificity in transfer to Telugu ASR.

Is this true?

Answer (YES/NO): NO